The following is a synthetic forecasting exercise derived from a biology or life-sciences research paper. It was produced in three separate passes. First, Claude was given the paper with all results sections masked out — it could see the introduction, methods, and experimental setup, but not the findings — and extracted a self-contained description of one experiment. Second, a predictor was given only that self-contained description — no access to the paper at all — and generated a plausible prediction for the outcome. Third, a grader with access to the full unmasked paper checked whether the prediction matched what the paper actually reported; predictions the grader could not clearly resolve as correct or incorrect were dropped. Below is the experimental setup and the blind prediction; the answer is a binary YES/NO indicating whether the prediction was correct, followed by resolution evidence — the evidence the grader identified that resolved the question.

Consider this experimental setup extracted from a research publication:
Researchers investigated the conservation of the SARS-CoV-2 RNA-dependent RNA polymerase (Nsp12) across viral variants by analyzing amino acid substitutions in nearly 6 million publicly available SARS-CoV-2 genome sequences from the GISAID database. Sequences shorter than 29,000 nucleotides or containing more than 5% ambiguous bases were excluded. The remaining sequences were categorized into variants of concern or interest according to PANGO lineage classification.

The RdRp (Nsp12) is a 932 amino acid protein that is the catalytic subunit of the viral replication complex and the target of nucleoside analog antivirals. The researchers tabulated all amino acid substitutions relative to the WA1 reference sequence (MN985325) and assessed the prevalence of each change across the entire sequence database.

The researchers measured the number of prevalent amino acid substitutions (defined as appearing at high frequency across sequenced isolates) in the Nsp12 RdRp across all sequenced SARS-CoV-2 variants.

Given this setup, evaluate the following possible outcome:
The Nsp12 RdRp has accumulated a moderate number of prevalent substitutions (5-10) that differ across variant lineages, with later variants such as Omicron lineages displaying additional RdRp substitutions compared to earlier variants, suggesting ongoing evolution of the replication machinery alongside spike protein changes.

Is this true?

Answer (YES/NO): NO